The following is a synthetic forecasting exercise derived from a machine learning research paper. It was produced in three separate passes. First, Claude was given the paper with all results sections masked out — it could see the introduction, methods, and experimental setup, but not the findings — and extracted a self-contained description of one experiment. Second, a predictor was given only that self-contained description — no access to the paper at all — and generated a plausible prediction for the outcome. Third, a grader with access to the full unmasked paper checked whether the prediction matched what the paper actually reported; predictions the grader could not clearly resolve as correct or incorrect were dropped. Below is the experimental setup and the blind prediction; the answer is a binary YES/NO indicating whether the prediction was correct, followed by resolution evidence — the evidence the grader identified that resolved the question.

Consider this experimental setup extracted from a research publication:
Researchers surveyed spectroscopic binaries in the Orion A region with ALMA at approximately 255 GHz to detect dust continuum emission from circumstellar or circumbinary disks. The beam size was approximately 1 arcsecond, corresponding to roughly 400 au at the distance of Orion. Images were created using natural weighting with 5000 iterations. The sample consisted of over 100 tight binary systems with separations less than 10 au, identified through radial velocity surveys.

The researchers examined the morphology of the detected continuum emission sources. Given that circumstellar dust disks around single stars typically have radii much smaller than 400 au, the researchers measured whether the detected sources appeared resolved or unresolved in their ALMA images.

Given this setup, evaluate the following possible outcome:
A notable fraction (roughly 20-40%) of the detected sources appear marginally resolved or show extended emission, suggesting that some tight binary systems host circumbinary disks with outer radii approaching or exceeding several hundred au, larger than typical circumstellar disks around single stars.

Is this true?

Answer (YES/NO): NO